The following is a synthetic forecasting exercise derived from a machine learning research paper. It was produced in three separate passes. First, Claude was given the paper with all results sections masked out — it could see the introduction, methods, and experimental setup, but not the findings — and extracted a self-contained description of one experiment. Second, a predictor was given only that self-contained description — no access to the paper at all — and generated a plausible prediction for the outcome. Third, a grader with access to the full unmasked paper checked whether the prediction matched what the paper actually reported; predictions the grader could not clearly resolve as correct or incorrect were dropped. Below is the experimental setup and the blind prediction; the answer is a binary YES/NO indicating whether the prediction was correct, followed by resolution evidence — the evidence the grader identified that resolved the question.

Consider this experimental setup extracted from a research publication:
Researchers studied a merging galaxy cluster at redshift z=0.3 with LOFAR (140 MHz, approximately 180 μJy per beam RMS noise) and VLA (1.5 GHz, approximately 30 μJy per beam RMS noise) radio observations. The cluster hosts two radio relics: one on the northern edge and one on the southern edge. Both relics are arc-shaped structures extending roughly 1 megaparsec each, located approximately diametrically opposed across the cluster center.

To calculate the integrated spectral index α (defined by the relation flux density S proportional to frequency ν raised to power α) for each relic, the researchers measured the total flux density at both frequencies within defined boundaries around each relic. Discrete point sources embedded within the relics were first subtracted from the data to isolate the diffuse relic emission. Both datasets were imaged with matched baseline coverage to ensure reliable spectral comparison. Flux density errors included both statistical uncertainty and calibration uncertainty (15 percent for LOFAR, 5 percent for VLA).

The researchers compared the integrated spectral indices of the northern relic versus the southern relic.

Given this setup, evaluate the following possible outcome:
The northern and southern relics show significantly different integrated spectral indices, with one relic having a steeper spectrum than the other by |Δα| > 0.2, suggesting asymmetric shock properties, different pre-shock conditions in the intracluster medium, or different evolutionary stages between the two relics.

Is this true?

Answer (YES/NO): YES